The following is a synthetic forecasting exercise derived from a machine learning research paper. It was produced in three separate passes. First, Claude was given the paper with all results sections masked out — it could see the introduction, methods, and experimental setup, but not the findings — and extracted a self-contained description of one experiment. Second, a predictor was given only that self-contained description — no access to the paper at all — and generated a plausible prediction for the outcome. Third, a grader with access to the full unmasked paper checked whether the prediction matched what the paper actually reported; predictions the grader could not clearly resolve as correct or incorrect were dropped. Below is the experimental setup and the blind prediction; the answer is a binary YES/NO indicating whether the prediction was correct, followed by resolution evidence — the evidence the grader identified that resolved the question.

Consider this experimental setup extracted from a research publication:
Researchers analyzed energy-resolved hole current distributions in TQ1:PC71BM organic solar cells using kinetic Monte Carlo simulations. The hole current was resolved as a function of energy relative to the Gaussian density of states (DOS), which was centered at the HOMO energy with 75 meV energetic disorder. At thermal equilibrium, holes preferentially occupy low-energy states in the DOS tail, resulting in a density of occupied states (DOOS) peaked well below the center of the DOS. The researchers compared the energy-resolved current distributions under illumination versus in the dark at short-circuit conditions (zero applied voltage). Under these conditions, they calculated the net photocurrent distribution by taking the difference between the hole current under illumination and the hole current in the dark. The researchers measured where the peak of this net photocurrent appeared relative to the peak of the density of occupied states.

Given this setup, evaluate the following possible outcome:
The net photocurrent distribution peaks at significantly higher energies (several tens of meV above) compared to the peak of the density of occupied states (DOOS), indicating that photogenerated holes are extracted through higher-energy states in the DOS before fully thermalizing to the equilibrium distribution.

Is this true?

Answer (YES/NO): NO